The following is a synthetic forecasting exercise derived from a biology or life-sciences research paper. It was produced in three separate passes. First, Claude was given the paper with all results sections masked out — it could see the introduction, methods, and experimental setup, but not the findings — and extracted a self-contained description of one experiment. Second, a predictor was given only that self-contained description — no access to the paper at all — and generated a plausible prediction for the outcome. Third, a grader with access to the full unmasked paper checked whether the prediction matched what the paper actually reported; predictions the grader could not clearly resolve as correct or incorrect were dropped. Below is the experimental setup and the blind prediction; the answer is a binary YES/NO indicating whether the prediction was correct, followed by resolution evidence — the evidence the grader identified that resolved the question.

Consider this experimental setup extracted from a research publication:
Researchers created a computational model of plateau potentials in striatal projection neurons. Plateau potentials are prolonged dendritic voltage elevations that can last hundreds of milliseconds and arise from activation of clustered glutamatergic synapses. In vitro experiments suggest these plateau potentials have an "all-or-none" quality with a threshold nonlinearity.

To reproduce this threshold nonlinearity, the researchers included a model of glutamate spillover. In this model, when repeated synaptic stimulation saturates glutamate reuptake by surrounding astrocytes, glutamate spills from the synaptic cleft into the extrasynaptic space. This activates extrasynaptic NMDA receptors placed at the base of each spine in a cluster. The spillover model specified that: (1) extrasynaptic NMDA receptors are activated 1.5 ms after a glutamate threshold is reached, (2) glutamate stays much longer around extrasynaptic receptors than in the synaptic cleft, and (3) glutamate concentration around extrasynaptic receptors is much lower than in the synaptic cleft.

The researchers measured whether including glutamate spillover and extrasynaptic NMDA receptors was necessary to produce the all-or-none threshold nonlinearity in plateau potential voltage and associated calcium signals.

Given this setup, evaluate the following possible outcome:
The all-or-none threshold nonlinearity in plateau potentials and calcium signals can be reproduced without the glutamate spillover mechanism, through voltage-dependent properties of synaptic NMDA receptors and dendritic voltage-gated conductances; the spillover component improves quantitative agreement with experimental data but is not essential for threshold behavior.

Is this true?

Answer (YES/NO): NO